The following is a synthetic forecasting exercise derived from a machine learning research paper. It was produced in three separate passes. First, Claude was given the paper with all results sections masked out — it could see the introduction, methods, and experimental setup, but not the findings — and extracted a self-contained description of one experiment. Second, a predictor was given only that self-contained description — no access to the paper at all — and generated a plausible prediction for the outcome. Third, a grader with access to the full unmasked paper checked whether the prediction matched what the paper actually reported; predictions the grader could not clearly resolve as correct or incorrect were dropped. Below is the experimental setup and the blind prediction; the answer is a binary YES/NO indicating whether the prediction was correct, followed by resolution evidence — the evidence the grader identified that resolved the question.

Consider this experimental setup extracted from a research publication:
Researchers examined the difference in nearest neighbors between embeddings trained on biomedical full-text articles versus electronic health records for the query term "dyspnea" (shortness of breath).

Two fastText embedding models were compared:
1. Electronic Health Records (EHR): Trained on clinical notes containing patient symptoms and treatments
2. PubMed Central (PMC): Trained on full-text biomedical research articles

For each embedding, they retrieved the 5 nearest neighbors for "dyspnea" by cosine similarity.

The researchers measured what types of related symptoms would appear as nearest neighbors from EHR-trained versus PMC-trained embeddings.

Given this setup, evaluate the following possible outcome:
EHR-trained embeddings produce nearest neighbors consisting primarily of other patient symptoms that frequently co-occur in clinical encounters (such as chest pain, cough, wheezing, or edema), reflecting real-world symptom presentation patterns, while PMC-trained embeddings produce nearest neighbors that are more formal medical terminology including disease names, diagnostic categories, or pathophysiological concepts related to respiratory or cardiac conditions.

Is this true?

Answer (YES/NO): NO